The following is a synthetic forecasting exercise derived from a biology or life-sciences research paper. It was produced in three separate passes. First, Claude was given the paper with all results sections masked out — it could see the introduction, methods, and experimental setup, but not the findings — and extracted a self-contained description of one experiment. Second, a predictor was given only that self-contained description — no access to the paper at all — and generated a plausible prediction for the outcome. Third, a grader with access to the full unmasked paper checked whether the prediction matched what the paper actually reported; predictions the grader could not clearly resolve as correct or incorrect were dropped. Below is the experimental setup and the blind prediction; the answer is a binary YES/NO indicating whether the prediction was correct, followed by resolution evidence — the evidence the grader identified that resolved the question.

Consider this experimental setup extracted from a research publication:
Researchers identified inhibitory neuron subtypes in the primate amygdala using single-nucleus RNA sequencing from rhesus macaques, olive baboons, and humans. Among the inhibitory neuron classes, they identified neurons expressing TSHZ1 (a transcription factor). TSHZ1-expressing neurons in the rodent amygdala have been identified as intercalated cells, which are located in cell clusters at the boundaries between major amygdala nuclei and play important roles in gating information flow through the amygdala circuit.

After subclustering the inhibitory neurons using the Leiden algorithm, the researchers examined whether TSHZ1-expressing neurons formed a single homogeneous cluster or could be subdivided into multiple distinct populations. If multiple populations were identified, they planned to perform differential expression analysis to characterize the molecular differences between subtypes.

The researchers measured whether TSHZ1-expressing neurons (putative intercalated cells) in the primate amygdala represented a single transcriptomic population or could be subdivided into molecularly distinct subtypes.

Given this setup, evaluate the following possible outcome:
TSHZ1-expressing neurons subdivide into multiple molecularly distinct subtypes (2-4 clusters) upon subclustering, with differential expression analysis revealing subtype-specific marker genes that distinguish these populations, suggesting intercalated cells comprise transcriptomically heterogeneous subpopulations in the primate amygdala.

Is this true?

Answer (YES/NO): YES